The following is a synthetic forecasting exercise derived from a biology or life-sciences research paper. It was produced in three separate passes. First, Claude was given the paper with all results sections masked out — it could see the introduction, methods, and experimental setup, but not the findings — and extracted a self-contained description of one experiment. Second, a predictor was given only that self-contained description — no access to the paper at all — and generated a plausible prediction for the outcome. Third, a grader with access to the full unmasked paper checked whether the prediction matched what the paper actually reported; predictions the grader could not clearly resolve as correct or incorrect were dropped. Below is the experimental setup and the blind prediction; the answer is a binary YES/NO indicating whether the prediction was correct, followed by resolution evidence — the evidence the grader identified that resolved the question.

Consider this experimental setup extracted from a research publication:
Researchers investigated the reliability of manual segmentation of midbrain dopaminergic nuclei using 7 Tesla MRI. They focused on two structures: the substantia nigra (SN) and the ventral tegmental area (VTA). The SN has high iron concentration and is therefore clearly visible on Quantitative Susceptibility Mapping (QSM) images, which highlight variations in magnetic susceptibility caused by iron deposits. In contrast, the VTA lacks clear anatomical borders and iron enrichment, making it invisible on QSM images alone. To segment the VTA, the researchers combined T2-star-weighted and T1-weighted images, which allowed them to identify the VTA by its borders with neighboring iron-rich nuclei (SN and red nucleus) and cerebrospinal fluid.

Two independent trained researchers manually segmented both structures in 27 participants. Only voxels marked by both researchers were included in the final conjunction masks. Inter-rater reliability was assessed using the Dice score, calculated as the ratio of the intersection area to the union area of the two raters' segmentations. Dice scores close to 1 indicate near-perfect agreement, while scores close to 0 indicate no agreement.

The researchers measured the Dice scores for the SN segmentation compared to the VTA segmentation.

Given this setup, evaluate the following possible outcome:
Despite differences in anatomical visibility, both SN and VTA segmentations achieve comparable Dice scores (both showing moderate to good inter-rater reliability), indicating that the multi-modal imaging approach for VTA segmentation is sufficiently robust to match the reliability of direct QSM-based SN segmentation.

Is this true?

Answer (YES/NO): NO